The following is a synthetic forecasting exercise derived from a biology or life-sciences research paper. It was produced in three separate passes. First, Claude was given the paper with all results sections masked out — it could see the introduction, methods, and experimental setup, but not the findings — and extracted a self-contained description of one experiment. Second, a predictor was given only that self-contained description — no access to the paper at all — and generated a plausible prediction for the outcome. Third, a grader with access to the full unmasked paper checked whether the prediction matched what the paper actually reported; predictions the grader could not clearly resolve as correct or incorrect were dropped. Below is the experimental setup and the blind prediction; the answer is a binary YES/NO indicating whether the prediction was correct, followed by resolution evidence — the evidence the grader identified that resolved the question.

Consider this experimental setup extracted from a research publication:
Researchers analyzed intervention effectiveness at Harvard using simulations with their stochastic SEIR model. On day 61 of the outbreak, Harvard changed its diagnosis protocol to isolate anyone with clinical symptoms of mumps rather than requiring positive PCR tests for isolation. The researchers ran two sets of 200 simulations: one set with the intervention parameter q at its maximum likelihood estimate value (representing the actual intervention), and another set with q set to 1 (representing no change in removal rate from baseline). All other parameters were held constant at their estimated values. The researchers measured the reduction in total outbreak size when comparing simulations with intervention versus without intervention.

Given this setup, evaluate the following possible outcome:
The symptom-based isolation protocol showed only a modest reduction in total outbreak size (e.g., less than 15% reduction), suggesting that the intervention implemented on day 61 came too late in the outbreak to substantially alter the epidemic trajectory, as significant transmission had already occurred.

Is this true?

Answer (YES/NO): NO